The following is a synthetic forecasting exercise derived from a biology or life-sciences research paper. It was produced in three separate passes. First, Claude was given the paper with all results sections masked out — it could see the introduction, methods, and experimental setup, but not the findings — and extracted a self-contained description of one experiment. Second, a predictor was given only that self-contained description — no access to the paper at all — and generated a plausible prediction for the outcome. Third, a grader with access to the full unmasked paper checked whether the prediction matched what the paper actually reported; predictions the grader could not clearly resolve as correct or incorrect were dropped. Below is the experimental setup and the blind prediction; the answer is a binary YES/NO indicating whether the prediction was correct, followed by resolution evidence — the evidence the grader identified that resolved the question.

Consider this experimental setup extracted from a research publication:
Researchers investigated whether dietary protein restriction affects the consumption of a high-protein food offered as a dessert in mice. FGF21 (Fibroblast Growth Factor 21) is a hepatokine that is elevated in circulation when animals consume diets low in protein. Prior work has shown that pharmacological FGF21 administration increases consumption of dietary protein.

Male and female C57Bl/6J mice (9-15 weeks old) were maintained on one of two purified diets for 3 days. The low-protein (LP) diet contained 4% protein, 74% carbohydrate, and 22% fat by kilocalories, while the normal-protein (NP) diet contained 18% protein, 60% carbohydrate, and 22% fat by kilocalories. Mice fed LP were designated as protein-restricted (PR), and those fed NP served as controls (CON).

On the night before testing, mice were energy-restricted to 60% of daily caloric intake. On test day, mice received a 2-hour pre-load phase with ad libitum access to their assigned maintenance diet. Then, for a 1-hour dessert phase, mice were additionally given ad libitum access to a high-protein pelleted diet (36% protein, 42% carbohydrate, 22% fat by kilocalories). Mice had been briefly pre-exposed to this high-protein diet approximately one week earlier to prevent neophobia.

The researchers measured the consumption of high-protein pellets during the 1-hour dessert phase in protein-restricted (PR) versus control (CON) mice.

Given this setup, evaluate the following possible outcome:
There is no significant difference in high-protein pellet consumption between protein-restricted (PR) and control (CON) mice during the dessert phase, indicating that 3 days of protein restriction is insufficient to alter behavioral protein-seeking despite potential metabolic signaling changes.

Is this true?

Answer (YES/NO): NO